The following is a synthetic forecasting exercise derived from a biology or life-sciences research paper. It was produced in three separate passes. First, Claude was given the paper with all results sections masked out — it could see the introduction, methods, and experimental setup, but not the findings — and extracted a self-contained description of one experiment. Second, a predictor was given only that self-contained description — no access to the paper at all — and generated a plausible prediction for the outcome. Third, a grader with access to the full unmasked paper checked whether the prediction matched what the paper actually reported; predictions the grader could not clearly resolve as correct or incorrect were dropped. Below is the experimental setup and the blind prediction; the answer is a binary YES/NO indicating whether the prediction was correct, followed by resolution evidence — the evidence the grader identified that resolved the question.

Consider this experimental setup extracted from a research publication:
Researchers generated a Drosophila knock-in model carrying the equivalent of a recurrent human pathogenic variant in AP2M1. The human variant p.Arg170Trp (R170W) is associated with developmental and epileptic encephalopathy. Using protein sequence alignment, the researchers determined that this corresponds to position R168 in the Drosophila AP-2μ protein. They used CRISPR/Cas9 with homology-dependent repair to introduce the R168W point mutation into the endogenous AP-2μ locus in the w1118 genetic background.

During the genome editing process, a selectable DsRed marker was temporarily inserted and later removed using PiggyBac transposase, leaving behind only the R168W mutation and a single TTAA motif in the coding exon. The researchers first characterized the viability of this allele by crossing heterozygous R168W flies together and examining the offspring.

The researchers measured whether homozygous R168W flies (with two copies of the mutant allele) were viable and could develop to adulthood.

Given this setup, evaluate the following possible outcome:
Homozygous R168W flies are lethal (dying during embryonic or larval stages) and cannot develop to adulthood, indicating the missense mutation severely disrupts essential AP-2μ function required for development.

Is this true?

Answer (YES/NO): NO